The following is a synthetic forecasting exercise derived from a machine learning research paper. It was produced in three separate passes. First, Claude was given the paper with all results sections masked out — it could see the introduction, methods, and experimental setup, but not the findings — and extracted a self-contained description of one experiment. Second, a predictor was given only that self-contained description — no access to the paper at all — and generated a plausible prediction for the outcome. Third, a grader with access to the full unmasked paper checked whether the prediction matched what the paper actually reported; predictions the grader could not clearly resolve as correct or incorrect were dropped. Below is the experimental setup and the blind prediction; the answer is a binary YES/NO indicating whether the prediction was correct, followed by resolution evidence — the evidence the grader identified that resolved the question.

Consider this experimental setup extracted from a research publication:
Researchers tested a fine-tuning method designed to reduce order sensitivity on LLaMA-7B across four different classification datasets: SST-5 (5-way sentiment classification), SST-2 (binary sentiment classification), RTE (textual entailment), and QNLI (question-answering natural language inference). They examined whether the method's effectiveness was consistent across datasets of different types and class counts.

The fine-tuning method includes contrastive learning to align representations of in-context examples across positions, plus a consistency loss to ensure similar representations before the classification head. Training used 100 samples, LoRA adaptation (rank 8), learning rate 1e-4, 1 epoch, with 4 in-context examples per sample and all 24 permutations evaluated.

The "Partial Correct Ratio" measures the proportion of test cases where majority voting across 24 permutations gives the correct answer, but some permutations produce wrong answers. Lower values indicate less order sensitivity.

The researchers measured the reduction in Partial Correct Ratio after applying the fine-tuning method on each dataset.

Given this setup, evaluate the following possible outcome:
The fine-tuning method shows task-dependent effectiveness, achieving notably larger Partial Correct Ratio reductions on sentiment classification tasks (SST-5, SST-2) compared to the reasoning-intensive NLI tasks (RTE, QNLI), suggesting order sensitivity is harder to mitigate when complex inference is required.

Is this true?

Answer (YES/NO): NO